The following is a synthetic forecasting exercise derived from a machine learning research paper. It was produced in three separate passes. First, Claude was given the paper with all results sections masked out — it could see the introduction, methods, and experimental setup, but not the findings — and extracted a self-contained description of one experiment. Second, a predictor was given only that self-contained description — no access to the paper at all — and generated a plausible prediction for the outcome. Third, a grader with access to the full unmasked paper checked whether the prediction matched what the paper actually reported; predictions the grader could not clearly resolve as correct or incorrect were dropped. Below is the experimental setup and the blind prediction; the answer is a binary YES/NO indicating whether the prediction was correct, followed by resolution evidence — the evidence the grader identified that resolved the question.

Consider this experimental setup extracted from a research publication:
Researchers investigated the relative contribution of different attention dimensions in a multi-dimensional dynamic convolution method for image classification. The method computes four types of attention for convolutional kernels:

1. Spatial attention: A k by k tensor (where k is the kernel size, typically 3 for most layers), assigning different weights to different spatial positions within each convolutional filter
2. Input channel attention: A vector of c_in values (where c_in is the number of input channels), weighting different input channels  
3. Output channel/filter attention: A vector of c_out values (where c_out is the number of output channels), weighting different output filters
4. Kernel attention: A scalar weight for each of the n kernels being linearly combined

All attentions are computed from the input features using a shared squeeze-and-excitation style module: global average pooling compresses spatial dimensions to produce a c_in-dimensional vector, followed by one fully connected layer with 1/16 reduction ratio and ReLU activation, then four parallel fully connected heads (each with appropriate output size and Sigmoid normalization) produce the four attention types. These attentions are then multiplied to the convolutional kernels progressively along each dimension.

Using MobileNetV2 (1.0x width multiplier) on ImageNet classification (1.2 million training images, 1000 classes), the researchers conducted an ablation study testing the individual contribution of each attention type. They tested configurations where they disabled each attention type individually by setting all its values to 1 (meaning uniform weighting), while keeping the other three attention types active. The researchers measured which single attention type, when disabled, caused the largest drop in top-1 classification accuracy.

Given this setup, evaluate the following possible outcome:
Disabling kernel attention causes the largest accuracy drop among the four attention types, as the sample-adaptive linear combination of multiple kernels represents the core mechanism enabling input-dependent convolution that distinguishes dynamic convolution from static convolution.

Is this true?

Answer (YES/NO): NO